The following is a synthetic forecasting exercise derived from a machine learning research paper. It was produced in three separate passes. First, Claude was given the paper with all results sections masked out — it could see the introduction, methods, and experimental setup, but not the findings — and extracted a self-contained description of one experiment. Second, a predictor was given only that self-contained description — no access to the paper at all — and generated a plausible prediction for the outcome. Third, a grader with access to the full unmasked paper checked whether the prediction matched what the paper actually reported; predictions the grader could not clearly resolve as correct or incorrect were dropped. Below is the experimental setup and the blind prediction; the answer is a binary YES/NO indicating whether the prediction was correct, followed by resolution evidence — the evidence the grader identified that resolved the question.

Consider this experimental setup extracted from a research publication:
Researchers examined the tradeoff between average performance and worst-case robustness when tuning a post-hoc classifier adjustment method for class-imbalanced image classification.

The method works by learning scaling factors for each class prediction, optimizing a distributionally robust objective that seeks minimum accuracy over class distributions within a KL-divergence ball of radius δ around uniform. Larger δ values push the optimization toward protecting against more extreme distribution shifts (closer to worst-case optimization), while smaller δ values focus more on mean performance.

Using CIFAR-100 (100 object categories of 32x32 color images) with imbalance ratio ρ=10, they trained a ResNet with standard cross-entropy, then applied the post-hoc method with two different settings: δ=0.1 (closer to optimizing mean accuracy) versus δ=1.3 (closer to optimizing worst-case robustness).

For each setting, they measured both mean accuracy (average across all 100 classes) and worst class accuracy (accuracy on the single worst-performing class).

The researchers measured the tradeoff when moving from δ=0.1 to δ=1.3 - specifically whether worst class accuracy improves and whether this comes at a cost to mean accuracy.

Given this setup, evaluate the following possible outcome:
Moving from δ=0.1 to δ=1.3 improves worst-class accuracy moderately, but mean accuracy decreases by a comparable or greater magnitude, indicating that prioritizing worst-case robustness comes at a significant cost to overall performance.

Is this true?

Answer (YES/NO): NO